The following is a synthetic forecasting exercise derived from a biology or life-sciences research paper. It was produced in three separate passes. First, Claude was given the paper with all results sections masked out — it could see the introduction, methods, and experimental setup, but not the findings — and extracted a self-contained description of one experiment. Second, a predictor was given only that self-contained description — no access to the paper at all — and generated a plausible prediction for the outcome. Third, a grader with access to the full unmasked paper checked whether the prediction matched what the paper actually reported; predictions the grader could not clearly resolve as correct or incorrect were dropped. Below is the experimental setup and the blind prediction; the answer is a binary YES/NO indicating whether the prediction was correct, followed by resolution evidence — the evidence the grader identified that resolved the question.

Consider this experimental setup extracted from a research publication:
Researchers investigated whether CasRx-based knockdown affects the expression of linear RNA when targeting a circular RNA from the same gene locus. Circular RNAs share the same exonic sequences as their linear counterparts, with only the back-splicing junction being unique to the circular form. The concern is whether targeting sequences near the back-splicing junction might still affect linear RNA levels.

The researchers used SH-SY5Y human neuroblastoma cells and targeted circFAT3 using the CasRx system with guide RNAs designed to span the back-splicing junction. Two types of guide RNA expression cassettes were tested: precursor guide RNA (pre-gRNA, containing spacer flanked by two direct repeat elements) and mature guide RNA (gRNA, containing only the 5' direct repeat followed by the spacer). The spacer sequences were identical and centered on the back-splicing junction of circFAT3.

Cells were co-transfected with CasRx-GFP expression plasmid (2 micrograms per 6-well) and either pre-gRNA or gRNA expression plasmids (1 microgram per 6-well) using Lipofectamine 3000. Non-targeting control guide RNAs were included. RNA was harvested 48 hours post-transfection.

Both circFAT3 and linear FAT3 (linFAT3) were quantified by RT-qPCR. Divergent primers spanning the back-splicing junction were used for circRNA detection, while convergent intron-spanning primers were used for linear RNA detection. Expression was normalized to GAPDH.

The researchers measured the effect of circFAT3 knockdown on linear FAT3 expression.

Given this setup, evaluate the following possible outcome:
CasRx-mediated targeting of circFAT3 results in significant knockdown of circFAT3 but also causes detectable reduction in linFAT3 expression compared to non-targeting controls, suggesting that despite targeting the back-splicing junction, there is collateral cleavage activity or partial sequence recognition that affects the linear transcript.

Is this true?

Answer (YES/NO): NO